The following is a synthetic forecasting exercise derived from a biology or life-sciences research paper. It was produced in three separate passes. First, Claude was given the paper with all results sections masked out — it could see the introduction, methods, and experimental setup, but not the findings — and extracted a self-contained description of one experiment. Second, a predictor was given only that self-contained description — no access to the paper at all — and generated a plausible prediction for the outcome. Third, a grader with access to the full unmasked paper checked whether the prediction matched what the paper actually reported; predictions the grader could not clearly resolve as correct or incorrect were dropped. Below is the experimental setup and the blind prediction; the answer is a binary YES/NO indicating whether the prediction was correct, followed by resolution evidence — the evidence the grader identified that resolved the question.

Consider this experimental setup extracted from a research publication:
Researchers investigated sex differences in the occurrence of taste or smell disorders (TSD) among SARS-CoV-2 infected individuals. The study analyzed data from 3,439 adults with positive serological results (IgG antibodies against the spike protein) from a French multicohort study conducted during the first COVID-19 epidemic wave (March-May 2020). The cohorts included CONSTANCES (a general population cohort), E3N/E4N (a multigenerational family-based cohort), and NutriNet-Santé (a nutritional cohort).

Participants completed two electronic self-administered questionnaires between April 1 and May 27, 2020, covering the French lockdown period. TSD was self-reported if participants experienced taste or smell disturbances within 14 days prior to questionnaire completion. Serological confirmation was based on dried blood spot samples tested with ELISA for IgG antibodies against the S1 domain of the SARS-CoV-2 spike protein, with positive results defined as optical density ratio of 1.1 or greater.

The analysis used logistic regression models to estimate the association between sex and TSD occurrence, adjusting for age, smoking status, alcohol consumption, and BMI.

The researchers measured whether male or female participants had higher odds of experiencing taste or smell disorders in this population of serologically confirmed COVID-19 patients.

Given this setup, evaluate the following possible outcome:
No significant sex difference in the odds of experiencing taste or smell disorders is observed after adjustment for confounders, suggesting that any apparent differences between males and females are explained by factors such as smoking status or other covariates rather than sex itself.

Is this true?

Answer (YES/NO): NO